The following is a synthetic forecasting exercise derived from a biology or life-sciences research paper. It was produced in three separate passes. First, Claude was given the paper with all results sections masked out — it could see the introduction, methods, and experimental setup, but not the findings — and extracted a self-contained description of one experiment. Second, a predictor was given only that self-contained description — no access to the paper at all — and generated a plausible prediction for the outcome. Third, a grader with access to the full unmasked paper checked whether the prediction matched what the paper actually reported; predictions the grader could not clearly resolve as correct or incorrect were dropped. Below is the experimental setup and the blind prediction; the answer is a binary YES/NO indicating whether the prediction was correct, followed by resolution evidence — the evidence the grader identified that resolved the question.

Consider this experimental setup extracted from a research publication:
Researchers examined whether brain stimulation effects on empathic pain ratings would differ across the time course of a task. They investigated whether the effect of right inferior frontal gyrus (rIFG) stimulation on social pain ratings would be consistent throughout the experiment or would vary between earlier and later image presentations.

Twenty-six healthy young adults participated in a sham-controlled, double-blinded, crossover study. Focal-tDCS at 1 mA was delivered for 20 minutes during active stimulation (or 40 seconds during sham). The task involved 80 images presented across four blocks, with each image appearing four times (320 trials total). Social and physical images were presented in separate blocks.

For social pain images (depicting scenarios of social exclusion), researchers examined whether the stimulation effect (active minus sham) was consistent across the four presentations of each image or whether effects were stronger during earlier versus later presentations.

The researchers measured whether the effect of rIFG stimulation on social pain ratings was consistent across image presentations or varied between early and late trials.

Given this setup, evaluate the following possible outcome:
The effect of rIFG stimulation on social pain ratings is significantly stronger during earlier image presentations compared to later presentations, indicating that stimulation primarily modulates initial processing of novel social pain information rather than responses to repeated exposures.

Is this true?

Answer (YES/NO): YES